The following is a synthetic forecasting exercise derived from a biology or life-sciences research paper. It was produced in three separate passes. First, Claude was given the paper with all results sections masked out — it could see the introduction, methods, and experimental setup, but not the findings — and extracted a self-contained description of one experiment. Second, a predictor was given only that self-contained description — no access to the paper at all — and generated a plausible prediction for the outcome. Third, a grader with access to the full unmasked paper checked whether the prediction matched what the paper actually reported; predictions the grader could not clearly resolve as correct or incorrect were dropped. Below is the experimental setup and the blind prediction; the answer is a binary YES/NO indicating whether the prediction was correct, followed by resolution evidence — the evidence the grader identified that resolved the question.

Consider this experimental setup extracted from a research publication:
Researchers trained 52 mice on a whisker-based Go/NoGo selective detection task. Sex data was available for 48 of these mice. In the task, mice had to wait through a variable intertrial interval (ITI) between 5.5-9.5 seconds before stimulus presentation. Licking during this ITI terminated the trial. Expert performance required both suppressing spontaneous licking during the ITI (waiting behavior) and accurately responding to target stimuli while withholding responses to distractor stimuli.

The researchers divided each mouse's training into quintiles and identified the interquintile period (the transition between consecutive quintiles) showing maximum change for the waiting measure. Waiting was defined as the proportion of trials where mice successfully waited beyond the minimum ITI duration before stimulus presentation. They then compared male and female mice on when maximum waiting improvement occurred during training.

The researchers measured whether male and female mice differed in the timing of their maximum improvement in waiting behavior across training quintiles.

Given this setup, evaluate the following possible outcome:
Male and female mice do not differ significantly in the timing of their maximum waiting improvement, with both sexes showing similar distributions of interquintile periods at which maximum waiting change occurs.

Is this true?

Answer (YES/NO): NO